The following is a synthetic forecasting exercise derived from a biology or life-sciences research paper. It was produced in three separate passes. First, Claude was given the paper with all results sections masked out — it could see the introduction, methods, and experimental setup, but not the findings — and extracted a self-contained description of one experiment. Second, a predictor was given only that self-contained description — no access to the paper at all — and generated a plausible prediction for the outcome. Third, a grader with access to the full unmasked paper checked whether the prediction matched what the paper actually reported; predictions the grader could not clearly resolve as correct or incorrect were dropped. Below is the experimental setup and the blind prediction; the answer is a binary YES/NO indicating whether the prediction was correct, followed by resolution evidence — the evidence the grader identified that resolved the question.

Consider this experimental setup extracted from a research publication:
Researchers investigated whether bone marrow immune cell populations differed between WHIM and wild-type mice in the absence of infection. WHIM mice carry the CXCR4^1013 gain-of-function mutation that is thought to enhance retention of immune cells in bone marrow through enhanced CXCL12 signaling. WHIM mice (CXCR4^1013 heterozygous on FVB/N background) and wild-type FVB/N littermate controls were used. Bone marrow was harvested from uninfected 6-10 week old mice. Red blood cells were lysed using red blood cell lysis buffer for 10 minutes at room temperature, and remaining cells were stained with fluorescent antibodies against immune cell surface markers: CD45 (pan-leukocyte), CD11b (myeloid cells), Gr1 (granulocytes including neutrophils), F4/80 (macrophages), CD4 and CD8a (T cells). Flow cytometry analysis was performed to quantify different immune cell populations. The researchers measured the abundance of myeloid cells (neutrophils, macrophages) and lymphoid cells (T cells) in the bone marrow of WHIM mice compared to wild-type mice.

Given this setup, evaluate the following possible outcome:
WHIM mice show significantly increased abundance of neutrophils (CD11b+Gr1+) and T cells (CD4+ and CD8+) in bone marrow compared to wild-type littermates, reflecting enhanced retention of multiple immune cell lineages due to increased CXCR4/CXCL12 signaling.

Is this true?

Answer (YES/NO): YES